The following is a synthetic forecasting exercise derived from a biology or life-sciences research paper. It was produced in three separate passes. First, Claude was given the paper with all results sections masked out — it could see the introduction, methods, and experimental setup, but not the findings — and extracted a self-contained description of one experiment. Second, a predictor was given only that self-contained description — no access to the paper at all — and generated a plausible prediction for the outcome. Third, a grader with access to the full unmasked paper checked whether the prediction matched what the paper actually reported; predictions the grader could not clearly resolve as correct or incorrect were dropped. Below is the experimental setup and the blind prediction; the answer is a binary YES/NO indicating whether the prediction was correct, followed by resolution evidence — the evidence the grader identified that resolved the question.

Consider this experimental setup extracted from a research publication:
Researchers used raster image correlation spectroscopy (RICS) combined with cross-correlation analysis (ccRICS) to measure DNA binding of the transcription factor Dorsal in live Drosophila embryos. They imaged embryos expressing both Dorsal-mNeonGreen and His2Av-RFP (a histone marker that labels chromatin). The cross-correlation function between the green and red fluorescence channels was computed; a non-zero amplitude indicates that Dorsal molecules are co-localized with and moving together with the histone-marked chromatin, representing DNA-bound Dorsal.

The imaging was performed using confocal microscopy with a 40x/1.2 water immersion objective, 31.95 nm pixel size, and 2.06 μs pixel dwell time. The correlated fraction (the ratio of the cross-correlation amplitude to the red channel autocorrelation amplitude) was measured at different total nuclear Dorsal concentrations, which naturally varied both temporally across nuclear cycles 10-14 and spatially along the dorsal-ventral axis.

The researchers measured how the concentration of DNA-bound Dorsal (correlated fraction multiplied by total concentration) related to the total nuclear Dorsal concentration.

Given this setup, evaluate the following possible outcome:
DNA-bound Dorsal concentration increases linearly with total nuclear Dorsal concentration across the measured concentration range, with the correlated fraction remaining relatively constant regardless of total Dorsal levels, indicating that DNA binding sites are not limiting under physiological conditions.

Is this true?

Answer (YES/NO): NO